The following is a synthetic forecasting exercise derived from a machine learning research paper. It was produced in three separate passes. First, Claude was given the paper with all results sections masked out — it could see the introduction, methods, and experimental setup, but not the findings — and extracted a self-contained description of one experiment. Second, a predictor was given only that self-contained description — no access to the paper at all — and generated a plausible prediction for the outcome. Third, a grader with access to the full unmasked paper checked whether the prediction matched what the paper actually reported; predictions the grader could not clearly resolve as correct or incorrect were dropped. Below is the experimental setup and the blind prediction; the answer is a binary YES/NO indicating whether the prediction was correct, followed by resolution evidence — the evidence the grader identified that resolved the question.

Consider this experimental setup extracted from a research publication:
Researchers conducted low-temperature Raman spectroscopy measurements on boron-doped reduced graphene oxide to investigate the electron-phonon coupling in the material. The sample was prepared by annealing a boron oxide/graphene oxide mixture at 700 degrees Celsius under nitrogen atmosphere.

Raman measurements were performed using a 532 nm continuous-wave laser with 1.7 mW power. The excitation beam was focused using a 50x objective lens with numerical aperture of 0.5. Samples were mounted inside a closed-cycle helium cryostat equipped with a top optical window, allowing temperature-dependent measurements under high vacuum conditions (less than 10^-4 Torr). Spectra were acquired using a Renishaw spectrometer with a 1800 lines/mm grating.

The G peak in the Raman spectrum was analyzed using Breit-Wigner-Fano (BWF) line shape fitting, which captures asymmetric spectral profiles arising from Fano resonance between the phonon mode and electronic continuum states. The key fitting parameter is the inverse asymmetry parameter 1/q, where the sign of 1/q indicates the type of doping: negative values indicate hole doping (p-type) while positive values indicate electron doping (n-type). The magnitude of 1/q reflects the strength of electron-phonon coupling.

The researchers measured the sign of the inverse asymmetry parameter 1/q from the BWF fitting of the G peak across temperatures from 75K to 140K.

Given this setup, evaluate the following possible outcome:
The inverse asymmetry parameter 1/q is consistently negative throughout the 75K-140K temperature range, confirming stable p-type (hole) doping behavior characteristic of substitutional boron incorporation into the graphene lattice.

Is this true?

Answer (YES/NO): YES